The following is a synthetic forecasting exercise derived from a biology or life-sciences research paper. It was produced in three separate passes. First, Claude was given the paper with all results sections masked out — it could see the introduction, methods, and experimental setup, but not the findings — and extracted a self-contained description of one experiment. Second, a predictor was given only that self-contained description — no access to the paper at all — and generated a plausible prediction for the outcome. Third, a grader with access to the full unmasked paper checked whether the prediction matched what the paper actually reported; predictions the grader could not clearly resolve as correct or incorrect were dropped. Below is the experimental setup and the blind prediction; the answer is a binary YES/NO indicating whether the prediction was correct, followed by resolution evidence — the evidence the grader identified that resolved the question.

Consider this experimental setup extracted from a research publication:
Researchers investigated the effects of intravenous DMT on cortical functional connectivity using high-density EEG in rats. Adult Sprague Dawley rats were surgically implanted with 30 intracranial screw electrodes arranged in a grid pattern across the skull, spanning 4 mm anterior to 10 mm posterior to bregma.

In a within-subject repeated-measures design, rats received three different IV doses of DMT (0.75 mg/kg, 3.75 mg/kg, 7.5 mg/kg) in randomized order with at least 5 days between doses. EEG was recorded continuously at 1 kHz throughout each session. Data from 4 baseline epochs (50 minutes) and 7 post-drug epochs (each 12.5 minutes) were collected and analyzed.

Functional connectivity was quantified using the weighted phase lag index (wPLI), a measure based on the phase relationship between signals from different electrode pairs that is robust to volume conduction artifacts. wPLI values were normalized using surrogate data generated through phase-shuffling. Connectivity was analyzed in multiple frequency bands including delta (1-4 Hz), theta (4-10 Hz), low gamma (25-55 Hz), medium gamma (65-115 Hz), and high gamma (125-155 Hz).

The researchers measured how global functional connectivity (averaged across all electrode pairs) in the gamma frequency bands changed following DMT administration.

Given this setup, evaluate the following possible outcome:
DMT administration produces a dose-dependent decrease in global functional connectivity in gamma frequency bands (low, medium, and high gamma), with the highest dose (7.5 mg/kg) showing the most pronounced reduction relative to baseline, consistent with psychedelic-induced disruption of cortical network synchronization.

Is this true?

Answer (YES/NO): NO